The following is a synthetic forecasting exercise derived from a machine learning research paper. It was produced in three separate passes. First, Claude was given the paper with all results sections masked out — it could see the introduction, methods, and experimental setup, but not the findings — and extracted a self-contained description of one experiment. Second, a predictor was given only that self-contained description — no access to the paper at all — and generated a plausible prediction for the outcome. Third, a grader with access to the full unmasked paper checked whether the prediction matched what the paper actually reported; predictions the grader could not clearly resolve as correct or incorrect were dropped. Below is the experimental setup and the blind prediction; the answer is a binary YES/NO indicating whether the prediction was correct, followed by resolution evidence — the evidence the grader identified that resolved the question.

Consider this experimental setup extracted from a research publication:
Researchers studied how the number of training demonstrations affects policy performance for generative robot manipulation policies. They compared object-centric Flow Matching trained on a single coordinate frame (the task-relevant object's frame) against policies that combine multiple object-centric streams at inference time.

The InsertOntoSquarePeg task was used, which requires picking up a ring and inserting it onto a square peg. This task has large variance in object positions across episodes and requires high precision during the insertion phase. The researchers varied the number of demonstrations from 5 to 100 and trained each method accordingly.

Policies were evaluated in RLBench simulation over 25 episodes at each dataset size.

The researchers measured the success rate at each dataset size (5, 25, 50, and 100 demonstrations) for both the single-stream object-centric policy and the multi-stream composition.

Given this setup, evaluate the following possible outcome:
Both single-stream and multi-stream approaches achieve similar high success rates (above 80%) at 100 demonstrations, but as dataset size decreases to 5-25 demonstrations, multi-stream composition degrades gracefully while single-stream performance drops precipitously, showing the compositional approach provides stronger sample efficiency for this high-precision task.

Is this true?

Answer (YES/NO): NO